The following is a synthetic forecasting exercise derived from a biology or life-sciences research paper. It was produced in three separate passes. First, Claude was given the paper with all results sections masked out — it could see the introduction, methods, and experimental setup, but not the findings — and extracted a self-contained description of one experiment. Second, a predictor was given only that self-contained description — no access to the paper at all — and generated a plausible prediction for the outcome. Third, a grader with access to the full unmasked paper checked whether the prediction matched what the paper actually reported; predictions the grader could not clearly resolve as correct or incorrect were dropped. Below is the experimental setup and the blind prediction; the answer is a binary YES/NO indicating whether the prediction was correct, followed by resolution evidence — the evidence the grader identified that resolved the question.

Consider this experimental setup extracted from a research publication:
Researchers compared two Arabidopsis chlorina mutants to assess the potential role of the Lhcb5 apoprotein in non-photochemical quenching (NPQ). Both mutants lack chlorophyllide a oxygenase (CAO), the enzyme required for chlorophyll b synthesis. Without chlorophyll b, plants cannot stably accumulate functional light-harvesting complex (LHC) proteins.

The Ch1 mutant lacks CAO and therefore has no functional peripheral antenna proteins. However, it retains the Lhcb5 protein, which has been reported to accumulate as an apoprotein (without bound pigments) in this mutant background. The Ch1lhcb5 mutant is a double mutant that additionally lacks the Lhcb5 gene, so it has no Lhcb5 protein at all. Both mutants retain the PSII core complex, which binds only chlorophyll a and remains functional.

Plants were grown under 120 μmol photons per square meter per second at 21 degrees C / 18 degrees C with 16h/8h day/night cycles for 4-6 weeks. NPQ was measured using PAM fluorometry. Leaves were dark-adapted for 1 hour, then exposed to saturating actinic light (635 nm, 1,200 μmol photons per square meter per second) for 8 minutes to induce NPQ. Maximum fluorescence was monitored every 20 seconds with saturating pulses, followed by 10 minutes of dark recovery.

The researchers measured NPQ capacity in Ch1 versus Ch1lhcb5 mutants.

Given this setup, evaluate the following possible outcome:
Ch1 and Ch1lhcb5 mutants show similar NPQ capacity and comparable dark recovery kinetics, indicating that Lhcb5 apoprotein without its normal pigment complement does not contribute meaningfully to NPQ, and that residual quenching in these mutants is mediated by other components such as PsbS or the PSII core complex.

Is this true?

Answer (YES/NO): NO